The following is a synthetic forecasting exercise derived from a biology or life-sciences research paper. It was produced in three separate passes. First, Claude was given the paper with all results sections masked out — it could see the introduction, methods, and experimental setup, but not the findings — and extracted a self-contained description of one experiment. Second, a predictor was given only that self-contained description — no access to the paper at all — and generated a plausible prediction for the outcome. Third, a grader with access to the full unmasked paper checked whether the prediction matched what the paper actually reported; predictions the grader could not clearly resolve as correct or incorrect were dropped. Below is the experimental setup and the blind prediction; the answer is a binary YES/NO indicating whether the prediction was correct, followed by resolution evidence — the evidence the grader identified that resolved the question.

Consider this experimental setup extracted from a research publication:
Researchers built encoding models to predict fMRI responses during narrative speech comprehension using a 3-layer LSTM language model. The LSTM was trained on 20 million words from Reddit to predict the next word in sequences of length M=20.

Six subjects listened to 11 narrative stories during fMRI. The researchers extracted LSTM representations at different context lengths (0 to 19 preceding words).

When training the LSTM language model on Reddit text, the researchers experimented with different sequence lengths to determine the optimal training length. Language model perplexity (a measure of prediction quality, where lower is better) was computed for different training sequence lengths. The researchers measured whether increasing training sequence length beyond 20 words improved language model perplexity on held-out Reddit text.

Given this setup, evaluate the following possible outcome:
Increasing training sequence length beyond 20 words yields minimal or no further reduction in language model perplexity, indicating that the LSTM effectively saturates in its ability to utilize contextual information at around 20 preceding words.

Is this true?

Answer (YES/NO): YES